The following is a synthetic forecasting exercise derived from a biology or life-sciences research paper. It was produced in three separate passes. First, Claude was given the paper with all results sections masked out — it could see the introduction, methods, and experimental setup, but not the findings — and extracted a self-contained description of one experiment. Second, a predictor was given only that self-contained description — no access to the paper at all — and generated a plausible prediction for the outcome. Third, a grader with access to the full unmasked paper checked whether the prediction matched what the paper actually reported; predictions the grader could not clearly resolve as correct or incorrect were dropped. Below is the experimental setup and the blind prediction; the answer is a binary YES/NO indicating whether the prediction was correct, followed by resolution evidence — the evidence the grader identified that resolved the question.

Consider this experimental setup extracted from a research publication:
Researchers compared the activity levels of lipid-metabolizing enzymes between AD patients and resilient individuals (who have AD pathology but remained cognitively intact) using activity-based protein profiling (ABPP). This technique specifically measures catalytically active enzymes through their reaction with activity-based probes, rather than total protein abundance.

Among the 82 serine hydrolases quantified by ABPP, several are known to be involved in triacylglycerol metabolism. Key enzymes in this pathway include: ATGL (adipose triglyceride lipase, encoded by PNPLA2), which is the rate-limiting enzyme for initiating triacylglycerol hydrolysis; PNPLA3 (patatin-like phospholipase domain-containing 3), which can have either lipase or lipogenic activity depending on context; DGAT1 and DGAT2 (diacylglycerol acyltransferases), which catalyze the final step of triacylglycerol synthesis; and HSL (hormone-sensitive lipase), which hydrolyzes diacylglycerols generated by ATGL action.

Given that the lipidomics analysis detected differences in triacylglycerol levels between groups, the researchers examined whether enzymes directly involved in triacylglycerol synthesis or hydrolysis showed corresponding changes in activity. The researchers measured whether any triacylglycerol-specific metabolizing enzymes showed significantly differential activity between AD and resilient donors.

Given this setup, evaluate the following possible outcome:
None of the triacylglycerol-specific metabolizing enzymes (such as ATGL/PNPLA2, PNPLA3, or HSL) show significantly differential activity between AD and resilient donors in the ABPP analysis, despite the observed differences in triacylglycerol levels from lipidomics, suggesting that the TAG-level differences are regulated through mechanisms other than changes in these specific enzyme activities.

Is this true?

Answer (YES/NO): YES